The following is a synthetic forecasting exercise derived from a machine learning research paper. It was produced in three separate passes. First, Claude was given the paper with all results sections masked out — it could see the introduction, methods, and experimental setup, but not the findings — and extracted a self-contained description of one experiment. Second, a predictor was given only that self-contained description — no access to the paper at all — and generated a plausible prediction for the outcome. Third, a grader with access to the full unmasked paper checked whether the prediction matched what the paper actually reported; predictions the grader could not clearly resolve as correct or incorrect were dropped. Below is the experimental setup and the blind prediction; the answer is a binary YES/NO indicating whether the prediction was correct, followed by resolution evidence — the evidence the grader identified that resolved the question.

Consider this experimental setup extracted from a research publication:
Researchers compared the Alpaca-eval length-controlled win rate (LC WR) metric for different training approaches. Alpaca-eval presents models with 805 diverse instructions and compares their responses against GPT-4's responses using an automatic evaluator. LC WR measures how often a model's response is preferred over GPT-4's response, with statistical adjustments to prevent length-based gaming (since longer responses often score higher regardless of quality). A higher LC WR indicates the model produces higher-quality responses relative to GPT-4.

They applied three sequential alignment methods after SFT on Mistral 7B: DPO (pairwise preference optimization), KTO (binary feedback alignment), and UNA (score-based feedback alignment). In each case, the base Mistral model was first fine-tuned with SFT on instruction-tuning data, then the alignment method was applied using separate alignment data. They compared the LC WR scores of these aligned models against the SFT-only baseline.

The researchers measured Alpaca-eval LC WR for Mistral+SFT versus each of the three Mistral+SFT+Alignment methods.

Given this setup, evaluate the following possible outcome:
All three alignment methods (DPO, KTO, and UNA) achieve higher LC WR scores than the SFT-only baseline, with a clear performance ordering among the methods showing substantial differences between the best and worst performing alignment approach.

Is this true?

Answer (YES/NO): NO